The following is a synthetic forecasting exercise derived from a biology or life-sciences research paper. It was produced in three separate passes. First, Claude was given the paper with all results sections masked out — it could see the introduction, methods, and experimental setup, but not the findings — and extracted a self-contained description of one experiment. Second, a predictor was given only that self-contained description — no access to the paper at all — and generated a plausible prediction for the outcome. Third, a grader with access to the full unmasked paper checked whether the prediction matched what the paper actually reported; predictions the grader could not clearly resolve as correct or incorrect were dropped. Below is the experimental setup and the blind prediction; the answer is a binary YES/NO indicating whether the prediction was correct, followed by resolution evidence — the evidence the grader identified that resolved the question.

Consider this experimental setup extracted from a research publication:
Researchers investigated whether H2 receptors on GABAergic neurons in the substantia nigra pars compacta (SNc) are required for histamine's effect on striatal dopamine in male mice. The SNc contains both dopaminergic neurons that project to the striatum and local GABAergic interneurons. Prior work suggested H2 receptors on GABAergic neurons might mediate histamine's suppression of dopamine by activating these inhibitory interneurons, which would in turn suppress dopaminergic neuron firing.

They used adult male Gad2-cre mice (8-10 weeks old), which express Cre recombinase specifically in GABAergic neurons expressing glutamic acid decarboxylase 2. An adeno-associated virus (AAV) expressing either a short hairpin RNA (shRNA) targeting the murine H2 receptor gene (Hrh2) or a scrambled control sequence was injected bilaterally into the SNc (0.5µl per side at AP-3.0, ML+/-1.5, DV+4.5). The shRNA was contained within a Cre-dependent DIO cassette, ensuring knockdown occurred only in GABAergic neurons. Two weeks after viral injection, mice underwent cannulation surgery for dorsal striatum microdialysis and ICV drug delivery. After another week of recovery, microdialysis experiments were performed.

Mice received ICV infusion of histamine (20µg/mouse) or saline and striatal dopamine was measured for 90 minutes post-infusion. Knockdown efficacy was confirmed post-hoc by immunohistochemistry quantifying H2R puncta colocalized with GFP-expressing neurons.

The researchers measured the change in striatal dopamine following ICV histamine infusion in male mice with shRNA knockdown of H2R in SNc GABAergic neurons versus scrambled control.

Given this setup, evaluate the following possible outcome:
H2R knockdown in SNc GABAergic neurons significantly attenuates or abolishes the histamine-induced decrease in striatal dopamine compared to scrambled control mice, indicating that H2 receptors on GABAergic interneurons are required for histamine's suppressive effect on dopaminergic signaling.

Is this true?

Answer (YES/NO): YES